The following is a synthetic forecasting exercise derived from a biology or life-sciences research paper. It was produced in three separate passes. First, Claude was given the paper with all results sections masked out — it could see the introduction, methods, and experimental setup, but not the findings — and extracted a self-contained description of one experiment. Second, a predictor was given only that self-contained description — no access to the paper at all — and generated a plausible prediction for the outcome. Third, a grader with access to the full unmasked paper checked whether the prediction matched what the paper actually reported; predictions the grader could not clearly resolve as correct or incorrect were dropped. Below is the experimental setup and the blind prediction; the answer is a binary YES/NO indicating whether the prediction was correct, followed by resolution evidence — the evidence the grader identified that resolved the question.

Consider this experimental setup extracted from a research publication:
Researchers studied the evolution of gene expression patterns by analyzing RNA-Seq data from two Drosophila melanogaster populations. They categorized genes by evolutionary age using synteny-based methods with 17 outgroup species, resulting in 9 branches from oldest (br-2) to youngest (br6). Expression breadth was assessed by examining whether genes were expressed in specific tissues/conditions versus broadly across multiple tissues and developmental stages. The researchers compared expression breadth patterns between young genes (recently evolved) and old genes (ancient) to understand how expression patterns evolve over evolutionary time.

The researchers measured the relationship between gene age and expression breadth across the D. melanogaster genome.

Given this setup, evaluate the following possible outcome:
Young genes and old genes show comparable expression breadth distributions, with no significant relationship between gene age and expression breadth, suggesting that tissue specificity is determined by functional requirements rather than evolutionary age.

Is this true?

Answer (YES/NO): NO